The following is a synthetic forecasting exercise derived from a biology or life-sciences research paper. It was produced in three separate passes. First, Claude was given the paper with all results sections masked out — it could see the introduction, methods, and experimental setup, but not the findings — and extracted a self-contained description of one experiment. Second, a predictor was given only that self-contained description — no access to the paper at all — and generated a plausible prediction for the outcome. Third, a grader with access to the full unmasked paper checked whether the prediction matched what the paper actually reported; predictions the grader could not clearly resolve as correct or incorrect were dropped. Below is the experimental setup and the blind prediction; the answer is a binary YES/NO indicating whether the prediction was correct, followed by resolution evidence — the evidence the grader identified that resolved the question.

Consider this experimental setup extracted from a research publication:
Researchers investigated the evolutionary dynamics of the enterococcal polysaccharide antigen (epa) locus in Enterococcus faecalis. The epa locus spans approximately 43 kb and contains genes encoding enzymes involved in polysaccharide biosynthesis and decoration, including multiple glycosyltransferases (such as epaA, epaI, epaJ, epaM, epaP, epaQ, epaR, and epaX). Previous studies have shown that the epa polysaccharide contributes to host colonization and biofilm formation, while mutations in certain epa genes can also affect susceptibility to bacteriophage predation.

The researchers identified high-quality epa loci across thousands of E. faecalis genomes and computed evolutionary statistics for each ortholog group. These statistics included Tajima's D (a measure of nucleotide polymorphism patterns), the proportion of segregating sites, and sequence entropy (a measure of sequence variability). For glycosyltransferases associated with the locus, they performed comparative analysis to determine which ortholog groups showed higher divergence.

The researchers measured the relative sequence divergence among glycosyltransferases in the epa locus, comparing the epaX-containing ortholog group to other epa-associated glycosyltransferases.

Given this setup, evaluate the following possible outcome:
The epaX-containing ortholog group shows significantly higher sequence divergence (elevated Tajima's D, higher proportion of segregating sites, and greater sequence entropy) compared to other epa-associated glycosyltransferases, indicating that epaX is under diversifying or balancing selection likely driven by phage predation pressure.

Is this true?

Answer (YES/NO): YES